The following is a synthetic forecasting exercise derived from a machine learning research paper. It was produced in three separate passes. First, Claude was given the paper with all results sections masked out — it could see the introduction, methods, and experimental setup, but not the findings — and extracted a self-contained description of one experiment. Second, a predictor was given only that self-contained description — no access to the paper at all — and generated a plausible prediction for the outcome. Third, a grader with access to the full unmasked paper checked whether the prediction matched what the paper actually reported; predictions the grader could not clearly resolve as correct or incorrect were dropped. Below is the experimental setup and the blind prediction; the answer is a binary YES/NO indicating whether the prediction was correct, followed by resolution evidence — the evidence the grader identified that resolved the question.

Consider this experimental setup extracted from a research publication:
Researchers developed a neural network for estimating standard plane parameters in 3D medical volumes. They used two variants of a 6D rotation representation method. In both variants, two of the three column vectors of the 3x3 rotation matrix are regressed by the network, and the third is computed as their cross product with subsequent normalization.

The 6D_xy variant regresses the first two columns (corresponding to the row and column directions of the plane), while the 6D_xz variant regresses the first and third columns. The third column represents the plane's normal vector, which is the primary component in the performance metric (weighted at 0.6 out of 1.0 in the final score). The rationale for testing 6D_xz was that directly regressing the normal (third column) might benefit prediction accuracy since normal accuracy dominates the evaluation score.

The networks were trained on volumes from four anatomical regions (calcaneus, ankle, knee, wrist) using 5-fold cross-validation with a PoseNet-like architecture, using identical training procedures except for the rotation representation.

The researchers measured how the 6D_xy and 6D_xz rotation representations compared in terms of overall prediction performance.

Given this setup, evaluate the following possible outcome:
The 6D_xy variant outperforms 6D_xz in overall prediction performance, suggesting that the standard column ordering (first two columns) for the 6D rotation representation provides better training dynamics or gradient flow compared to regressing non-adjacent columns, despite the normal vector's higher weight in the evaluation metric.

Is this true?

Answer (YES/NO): NO